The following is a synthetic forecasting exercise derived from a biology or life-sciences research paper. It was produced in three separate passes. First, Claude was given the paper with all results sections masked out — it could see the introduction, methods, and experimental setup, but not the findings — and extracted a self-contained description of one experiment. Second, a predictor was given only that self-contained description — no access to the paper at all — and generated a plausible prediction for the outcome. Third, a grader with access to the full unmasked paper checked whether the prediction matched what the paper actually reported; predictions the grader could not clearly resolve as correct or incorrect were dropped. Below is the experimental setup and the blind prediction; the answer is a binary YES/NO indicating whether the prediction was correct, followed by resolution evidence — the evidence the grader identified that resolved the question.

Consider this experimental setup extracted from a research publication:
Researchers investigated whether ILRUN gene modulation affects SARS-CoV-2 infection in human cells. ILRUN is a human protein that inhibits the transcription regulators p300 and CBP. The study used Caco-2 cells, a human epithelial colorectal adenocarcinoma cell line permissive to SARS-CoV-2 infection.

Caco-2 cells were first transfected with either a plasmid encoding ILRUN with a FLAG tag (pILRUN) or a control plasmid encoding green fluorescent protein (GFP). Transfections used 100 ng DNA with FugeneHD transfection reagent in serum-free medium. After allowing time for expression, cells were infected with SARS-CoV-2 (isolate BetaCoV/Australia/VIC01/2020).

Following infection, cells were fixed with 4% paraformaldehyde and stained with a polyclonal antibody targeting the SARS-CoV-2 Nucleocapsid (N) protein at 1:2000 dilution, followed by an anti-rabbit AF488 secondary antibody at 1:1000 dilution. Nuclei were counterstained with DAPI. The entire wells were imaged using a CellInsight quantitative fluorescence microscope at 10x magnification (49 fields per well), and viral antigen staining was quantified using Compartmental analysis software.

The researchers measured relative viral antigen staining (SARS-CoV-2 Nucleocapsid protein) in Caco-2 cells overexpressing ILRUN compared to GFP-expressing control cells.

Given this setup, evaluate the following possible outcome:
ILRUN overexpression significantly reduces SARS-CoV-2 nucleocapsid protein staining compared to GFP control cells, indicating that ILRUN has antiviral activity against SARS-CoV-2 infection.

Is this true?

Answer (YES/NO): YES